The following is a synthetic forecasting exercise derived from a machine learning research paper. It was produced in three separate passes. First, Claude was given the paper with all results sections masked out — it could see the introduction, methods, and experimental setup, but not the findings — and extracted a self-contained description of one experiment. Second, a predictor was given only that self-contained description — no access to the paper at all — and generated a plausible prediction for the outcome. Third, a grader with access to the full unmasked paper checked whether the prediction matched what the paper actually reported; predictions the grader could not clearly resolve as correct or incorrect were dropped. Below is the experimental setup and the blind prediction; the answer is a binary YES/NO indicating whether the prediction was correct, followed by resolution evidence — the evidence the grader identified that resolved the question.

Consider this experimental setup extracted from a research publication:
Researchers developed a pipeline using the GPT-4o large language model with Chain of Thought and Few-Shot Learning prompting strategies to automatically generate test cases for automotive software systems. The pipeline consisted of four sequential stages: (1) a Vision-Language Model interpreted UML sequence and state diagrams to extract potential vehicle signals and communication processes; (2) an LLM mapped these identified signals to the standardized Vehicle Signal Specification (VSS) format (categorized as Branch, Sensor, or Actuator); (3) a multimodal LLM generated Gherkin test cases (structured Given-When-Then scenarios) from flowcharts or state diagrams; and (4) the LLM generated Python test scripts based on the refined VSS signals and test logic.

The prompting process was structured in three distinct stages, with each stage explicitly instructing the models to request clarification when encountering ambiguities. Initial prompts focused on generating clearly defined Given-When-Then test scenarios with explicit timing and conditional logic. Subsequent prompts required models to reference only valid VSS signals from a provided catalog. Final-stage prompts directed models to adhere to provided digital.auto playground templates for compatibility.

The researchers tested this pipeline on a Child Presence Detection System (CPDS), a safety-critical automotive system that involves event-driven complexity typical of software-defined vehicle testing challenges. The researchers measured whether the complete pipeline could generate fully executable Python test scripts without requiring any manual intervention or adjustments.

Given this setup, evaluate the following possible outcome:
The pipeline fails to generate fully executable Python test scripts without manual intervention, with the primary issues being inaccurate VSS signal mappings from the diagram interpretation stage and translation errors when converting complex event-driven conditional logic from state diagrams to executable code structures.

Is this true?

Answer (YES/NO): NO